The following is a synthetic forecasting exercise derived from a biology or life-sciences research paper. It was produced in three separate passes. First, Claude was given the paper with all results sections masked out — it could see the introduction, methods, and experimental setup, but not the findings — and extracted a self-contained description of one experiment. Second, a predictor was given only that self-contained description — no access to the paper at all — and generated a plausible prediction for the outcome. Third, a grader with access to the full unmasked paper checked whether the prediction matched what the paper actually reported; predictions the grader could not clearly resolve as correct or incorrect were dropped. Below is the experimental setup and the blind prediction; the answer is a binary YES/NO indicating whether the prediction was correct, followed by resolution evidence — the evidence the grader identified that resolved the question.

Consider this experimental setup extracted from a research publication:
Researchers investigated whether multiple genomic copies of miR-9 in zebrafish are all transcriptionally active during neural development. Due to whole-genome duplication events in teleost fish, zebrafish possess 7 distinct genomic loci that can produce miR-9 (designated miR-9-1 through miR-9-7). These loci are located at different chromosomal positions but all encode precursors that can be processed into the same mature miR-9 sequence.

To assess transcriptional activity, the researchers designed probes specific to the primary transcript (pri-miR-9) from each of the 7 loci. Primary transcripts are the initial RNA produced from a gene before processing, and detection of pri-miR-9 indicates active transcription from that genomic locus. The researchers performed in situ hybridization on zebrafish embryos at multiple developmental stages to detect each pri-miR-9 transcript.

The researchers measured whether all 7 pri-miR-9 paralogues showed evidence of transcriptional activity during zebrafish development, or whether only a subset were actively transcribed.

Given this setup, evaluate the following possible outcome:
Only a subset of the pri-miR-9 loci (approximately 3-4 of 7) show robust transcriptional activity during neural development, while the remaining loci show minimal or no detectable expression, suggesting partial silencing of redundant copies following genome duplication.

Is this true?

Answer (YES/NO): NO